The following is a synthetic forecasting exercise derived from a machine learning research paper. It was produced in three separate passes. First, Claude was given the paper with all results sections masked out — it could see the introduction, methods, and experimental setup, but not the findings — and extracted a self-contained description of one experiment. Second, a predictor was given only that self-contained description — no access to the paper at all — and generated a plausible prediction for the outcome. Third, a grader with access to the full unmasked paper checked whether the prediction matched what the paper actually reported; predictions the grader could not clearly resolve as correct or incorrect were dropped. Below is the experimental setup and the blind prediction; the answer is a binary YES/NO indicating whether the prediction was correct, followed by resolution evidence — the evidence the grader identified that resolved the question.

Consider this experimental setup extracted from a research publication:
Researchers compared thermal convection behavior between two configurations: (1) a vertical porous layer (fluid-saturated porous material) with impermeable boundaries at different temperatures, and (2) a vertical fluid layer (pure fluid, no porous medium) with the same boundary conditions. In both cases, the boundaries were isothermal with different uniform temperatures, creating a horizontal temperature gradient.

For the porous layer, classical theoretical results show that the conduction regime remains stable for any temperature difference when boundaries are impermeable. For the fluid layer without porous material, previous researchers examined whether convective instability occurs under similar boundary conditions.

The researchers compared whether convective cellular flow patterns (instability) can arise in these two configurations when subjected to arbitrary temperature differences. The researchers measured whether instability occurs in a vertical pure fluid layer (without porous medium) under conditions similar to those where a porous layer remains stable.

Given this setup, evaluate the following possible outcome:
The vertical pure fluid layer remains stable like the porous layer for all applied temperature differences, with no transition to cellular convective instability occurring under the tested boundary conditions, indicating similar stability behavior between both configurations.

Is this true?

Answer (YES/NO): NO